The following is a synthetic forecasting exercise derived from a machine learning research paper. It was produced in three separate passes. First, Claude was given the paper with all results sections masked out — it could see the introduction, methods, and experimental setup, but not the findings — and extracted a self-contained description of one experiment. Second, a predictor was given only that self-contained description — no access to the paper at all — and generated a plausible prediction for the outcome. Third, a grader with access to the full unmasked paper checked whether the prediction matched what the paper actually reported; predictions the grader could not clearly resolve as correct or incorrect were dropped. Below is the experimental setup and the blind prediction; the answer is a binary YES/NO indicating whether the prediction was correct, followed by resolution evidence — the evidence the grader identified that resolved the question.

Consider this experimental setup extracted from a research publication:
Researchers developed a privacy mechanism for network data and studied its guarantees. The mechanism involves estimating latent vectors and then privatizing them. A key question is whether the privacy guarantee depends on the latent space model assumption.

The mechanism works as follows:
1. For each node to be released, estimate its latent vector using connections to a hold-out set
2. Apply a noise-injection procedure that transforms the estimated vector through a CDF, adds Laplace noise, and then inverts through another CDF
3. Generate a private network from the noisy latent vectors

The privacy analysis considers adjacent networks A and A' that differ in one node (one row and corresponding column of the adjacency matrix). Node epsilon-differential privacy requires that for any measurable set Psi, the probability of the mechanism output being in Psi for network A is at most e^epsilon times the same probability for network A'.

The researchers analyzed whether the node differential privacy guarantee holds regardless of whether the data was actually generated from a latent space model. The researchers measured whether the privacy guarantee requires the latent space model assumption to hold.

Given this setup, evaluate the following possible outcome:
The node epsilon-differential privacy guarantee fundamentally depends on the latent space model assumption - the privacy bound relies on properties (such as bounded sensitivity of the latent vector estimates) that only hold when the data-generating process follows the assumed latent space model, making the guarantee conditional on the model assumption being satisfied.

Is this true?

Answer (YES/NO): NO